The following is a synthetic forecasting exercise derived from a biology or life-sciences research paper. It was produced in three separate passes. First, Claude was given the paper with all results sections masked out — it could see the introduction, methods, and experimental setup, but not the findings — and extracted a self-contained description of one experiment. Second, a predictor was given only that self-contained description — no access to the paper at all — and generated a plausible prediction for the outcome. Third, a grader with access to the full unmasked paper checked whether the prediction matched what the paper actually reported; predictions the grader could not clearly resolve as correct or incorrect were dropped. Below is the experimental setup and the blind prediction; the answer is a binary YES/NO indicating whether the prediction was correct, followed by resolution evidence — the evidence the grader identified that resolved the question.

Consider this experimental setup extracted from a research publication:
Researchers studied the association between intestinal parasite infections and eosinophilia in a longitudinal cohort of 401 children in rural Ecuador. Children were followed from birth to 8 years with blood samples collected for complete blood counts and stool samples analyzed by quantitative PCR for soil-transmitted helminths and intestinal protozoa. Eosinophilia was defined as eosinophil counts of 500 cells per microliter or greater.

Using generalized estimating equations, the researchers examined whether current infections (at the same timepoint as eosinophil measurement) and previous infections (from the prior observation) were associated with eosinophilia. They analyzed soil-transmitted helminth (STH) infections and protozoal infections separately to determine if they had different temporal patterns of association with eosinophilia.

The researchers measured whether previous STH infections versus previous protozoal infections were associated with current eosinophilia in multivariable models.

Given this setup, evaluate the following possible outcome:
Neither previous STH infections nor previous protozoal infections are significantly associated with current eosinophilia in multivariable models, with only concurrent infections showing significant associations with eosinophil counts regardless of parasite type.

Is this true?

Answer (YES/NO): NO